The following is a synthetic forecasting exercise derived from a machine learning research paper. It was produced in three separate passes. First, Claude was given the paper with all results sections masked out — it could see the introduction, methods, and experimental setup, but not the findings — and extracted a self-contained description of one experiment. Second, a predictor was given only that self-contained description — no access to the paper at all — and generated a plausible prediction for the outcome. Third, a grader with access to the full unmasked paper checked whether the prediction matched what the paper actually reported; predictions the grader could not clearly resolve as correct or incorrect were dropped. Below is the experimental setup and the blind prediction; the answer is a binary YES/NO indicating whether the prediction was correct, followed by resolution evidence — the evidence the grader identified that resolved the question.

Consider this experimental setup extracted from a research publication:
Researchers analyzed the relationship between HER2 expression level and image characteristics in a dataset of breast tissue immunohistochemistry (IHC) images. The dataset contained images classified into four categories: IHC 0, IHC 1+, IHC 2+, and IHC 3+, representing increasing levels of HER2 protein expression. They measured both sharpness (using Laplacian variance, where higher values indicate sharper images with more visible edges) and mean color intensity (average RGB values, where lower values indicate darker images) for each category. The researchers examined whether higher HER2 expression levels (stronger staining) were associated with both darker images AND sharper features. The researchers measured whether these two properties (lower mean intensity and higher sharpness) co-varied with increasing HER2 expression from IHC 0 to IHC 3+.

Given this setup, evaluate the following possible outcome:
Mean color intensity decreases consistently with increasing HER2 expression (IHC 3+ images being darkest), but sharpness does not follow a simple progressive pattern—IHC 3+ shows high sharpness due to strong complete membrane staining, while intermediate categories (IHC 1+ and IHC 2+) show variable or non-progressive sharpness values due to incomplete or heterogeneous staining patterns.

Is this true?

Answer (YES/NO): YES